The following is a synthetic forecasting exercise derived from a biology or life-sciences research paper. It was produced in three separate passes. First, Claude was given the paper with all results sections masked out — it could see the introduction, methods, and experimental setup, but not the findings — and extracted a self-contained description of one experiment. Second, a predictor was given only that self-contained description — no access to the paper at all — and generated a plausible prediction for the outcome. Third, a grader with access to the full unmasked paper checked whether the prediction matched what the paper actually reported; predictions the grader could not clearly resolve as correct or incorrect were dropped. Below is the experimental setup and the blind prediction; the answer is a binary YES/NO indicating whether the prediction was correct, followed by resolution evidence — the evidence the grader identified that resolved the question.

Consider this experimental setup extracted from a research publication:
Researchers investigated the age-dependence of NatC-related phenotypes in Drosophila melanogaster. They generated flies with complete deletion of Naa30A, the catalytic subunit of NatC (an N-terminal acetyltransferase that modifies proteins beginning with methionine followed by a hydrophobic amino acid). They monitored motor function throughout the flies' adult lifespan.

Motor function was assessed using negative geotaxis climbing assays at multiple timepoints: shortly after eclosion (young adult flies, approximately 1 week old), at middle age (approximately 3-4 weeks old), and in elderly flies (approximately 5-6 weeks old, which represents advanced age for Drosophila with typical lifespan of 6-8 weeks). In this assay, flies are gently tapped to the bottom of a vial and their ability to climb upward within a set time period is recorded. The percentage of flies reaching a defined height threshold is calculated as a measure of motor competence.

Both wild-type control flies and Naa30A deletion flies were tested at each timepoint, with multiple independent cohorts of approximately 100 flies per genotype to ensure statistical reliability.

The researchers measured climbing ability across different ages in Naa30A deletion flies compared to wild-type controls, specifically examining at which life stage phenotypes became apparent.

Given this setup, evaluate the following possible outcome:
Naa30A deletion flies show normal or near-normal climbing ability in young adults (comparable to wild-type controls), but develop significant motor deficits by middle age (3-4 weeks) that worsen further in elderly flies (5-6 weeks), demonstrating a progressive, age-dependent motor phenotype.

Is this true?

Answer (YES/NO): NO